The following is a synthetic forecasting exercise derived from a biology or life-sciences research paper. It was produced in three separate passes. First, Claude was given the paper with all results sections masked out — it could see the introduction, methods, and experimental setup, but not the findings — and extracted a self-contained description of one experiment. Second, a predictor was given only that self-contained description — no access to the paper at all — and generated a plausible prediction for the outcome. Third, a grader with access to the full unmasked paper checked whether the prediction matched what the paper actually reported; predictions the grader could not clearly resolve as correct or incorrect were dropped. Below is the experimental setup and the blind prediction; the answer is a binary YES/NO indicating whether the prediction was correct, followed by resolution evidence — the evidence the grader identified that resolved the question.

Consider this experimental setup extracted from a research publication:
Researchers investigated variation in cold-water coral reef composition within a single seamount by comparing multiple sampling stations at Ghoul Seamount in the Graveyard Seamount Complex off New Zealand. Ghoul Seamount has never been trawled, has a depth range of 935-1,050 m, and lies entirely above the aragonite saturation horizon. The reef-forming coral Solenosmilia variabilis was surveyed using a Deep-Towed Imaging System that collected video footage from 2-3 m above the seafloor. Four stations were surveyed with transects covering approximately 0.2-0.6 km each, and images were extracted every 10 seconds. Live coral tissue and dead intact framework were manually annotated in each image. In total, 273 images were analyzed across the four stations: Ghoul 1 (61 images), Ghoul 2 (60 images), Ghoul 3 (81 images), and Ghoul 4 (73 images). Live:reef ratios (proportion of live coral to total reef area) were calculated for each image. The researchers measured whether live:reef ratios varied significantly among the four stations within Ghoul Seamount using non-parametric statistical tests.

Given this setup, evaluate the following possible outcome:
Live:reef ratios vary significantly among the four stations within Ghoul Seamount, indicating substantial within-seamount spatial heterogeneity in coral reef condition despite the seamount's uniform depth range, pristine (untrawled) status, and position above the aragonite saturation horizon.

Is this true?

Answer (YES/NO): NO